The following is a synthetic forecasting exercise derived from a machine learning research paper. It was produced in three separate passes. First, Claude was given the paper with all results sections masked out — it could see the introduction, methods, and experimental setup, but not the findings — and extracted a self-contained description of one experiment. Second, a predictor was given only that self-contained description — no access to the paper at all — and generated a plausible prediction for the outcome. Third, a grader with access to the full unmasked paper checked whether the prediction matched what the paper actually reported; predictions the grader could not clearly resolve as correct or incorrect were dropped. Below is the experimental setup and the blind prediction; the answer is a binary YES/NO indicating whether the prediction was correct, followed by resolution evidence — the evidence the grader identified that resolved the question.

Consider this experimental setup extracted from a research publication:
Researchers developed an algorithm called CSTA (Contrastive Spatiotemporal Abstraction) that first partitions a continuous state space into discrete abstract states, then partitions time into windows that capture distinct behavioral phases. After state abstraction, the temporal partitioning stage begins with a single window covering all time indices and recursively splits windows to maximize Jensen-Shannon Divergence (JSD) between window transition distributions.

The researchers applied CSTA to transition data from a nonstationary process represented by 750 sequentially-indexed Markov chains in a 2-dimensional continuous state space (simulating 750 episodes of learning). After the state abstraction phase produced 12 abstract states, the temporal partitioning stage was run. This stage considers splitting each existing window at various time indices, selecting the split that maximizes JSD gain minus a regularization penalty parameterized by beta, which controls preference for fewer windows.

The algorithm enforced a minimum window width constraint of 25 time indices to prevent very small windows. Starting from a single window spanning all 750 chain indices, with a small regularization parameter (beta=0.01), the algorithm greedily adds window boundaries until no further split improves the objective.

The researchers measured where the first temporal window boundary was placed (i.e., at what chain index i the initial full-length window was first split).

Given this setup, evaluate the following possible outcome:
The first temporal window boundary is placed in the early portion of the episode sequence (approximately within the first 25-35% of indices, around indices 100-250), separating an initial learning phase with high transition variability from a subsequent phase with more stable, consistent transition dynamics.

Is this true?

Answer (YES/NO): NO